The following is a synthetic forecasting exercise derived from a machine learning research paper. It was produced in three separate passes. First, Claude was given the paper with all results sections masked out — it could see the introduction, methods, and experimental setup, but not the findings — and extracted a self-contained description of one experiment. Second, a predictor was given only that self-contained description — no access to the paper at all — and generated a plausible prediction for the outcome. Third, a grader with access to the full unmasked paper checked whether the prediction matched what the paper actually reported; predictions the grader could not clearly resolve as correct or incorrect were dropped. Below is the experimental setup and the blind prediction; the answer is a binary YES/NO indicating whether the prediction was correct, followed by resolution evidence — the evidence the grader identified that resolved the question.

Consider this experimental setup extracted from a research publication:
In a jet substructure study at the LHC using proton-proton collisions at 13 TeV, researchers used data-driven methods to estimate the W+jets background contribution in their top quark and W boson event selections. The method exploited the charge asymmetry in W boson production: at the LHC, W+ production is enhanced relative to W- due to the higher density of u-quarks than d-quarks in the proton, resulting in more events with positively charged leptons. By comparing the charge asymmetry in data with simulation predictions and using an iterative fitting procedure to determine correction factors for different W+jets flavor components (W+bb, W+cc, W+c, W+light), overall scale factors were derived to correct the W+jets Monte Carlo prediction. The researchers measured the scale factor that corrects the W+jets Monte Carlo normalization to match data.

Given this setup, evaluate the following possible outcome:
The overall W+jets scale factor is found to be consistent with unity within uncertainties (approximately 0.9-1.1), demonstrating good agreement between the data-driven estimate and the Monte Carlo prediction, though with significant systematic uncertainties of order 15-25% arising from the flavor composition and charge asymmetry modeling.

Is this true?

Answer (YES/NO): NO